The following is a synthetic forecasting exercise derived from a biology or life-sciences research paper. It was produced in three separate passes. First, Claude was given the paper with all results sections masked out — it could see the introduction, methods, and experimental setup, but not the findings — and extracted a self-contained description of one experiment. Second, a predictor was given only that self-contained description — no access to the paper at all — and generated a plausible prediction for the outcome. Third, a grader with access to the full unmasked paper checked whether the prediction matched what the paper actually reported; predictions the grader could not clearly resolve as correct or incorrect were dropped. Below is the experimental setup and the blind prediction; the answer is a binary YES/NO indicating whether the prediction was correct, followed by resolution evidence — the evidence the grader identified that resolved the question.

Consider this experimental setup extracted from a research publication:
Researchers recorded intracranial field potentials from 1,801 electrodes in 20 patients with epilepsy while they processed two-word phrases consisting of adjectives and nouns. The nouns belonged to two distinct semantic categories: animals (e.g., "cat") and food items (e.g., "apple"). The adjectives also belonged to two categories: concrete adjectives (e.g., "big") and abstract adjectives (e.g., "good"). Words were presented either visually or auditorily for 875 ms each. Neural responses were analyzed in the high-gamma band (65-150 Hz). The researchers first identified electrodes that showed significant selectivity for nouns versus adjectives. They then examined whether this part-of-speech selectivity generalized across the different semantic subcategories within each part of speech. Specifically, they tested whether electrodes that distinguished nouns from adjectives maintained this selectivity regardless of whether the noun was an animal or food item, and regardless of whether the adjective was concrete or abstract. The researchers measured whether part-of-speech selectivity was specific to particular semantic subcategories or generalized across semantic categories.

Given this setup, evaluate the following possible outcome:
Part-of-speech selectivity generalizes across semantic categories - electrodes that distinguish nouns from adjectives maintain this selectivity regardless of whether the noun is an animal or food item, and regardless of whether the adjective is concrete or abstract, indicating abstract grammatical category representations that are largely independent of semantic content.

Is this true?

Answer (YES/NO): NO